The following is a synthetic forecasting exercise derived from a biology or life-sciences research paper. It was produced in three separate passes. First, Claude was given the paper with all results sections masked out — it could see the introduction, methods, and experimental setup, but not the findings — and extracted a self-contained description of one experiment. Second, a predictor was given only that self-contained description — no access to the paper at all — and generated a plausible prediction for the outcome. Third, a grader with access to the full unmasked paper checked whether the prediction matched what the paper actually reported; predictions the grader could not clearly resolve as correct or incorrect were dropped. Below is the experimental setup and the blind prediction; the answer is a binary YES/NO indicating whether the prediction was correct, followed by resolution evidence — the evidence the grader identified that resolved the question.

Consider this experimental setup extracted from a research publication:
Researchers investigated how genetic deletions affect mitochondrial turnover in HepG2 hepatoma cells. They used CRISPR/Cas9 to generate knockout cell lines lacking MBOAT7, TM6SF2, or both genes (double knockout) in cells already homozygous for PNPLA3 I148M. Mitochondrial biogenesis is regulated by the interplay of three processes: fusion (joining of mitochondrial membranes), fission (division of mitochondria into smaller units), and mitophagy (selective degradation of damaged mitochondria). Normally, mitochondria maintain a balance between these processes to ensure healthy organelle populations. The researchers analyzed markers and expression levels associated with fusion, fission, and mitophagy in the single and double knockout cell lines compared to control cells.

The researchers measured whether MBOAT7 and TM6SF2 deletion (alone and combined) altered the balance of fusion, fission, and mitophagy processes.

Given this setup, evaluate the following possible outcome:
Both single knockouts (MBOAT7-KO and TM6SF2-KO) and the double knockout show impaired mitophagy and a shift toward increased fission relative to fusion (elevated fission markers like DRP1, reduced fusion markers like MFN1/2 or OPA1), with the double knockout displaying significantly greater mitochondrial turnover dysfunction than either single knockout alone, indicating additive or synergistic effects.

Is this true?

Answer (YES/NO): YES